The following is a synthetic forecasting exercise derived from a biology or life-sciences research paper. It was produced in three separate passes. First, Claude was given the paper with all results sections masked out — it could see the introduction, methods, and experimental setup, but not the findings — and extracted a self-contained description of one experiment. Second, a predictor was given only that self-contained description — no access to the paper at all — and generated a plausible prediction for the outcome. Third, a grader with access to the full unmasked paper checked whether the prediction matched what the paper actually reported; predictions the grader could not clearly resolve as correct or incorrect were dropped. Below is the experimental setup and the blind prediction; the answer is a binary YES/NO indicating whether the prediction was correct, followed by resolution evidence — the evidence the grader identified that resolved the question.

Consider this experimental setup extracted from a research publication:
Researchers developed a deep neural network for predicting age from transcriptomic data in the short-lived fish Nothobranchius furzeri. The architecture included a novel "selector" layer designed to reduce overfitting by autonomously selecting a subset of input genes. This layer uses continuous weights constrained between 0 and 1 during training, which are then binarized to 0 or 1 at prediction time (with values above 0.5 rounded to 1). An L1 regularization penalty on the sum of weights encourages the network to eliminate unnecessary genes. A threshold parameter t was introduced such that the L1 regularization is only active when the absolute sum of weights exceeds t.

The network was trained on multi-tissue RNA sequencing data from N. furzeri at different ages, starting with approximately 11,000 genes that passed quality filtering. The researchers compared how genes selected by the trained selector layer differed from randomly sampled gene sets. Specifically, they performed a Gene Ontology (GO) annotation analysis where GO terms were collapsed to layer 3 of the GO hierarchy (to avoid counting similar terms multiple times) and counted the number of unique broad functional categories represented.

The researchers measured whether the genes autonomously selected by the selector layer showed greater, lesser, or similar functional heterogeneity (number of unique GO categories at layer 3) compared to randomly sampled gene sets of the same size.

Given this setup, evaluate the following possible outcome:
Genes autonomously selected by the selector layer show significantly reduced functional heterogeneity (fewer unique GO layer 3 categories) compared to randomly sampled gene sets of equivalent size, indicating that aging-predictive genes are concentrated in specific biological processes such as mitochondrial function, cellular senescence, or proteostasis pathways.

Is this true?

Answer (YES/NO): NO